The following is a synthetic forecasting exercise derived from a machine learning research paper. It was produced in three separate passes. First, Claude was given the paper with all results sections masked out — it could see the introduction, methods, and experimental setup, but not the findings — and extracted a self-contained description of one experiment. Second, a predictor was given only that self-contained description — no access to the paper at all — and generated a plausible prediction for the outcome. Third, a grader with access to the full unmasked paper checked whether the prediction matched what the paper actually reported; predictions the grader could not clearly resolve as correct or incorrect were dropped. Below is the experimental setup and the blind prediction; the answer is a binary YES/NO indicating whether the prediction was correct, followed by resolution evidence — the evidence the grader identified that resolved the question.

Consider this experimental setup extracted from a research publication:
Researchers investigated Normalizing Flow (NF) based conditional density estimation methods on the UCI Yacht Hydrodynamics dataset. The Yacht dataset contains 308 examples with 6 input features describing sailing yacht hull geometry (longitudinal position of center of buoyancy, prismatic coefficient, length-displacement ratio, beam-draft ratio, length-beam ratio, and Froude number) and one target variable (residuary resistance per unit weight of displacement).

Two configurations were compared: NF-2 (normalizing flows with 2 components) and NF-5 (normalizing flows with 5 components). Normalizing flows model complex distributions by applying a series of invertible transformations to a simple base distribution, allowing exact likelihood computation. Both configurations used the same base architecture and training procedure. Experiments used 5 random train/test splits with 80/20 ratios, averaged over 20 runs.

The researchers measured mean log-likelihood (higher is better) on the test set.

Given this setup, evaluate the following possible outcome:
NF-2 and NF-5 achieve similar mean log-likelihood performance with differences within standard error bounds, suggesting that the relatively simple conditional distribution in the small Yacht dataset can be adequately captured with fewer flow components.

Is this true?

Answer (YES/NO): YES